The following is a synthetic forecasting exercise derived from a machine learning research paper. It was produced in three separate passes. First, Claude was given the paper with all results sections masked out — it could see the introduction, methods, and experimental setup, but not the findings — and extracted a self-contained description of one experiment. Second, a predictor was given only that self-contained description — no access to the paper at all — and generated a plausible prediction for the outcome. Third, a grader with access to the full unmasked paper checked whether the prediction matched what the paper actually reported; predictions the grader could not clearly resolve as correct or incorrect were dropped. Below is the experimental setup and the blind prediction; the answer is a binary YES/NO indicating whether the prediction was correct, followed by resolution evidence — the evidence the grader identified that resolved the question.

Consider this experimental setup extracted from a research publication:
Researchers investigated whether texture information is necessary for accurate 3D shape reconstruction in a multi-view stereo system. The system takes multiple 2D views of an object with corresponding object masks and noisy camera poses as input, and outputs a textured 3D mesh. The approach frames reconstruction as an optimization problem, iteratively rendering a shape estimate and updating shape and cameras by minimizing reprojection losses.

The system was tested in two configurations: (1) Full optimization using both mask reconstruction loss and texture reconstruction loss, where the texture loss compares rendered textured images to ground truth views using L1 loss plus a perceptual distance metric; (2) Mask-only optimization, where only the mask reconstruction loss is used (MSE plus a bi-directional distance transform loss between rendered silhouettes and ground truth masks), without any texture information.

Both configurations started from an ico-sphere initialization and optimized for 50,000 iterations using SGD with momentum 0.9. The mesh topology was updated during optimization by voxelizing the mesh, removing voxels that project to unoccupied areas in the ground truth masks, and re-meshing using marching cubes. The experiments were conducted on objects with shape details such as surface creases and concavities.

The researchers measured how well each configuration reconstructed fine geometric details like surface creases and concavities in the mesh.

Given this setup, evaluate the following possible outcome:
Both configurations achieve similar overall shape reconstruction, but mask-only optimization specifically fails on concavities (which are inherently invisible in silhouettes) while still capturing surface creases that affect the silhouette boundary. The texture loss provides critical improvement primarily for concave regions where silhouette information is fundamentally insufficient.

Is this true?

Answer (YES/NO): NO